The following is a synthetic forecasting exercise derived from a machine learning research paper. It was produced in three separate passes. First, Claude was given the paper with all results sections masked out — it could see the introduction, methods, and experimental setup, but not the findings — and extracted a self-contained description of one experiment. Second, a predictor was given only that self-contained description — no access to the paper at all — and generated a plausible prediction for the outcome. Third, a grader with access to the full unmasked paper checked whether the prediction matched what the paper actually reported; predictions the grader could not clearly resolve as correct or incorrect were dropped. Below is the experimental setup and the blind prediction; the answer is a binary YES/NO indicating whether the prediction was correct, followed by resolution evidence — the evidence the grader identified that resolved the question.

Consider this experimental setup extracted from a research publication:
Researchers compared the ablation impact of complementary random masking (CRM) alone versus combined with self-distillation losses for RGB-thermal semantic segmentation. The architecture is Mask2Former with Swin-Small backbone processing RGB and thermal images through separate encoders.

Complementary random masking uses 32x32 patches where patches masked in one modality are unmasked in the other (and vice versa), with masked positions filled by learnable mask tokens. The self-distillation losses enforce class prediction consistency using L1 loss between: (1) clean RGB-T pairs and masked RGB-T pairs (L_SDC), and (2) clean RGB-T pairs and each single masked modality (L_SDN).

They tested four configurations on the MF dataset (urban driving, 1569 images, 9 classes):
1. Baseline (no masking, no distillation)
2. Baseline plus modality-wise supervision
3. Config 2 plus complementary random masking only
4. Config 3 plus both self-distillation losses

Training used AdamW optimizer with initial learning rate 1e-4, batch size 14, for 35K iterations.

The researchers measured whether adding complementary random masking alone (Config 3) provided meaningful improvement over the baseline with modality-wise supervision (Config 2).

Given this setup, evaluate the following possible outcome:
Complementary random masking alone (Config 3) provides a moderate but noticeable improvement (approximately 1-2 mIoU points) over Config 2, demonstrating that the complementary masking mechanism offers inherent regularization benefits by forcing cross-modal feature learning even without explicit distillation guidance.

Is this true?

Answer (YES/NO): NO